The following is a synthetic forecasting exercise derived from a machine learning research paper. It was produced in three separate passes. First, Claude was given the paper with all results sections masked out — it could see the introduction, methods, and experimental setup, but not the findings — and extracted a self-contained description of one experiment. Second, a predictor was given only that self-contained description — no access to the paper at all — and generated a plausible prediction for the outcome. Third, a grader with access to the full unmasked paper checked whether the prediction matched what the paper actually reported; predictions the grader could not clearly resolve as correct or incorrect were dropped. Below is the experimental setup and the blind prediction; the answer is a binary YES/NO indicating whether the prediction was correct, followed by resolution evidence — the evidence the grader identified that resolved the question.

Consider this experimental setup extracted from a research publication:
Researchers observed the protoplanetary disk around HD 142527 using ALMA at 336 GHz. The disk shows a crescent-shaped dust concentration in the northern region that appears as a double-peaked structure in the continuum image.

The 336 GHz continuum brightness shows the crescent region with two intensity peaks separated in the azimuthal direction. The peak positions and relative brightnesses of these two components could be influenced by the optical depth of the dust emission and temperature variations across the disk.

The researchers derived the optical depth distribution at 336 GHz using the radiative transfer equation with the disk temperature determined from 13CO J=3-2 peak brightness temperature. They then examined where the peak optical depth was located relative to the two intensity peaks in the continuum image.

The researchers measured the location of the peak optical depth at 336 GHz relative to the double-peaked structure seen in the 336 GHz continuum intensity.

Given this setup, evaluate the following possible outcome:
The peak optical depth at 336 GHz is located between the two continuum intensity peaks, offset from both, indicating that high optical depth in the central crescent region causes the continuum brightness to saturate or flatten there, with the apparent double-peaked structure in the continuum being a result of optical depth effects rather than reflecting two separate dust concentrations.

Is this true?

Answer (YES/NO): NO